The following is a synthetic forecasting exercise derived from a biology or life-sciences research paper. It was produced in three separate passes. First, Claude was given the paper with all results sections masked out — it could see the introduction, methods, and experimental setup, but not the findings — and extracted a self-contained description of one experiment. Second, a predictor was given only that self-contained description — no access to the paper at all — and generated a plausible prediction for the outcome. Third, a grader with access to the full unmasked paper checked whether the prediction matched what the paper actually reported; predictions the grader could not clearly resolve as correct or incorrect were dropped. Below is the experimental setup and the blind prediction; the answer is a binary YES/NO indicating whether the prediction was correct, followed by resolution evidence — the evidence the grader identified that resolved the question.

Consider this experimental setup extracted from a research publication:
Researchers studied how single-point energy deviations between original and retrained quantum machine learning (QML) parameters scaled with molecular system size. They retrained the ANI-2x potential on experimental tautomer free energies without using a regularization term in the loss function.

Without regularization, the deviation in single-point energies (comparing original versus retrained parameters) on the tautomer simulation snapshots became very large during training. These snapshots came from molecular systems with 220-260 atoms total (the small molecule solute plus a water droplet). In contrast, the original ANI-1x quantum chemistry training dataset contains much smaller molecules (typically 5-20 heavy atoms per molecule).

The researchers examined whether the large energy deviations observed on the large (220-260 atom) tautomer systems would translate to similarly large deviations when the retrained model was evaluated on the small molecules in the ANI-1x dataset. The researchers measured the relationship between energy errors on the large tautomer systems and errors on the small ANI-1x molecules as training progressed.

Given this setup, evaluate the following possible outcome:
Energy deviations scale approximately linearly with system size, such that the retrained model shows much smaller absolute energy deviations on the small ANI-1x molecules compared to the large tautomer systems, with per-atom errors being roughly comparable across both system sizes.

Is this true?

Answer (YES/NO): YES